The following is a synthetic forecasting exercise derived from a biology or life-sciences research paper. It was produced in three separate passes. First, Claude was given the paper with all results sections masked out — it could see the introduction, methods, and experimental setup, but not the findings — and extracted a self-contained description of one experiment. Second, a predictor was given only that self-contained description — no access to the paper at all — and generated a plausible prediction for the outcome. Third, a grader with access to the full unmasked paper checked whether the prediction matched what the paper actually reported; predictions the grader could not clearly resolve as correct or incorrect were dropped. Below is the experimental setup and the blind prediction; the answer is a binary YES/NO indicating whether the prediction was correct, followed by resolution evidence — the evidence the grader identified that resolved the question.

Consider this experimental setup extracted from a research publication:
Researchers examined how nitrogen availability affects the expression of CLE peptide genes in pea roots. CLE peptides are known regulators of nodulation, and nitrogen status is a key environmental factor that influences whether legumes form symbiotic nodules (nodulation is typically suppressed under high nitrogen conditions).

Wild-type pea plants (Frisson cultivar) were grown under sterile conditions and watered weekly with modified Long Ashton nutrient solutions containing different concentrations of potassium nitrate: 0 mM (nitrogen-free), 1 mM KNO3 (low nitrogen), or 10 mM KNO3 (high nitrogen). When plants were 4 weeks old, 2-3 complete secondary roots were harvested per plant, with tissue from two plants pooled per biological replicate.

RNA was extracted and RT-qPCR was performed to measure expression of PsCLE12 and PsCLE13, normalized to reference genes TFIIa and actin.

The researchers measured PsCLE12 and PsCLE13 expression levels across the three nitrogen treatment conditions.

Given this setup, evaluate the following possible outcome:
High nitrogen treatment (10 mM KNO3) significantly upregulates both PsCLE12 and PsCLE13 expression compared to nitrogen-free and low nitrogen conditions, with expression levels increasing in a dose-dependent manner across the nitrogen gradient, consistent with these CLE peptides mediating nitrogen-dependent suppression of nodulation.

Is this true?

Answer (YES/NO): NO